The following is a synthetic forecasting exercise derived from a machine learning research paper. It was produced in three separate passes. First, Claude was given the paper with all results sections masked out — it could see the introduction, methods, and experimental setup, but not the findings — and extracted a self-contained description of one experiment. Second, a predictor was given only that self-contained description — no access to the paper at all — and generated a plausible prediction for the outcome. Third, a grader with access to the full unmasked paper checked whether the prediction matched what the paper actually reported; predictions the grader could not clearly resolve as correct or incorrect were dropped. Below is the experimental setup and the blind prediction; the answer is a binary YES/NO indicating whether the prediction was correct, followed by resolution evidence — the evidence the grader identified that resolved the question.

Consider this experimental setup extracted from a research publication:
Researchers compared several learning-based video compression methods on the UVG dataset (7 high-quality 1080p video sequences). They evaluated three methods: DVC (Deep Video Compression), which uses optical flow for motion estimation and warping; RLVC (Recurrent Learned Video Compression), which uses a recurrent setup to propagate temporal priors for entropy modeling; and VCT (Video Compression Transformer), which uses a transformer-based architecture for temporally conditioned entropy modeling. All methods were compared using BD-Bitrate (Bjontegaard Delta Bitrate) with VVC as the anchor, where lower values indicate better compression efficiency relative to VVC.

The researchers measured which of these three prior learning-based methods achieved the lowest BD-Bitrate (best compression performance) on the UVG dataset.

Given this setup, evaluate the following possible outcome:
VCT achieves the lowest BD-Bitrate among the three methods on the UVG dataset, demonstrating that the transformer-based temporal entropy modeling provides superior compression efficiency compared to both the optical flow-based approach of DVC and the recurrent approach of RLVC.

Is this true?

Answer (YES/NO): YES